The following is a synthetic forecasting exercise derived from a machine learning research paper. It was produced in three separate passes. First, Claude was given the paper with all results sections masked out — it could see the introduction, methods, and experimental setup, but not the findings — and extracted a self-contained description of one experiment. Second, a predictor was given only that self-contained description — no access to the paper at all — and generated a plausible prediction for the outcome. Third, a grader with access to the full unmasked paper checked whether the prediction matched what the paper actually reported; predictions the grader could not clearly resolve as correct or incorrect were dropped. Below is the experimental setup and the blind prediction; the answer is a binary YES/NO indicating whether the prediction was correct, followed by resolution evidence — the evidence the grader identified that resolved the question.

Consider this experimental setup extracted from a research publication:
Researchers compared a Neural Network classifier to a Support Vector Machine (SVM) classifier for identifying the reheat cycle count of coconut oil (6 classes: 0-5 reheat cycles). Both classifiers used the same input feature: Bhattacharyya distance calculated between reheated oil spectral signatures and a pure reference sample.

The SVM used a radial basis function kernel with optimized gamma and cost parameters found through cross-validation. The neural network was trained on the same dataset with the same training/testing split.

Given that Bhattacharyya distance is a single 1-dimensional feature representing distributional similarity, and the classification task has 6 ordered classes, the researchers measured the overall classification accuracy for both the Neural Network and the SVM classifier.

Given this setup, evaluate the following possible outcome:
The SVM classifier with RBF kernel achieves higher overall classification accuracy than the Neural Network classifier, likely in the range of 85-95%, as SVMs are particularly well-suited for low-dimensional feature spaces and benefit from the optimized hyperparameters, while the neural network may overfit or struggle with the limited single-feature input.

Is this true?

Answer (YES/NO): NO